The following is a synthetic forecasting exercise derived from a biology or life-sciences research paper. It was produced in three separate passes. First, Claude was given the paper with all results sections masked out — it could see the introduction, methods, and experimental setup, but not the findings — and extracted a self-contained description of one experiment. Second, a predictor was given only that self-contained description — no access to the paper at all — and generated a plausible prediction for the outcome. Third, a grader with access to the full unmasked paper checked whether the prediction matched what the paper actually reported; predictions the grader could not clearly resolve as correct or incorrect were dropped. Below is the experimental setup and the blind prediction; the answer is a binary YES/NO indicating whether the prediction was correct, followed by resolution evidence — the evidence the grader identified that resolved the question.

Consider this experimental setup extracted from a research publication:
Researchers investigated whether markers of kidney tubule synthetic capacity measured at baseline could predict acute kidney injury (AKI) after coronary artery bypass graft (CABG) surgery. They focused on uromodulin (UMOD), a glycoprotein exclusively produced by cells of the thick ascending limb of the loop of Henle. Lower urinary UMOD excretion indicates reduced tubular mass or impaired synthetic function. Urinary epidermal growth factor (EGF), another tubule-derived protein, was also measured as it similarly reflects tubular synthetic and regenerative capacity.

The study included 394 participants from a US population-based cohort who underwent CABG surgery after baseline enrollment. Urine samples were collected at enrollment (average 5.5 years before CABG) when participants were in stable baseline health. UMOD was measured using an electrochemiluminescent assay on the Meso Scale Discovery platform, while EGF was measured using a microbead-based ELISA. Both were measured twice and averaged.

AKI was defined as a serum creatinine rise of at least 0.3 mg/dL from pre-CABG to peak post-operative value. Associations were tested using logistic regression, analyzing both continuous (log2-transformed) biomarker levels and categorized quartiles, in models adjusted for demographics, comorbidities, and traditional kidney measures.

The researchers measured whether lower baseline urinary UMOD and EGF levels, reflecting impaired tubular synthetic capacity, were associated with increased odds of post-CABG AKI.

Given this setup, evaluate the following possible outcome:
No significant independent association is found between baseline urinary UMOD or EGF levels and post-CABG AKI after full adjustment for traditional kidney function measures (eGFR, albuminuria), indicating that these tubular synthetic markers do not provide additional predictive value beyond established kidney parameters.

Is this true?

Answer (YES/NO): NO